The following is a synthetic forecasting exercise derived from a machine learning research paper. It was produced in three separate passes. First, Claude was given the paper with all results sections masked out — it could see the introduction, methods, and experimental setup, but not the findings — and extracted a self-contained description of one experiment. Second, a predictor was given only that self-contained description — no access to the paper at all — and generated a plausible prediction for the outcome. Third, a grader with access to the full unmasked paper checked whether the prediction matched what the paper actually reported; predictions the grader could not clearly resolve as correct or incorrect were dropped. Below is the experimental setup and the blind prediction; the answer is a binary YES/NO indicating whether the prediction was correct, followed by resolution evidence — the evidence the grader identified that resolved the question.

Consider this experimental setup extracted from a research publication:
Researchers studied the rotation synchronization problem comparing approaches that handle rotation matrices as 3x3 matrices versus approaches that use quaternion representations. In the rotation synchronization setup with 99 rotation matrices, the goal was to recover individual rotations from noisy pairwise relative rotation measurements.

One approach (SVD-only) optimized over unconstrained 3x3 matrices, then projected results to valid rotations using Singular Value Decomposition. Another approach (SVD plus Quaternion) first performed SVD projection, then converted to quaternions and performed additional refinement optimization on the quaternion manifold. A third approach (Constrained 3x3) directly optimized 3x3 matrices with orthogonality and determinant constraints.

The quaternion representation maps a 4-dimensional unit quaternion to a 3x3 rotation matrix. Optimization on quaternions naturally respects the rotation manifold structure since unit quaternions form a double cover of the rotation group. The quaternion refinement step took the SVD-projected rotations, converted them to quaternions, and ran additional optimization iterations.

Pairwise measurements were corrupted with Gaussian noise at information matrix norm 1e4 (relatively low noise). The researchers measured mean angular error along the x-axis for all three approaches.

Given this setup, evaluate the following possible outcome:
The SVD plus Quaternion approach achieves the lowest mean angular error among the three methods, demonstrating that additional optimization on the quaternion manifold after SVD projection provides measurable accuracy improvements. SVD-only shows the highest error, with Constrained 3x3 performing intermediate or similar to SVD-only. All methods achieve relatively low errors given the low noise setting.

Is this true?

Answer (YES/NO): NO